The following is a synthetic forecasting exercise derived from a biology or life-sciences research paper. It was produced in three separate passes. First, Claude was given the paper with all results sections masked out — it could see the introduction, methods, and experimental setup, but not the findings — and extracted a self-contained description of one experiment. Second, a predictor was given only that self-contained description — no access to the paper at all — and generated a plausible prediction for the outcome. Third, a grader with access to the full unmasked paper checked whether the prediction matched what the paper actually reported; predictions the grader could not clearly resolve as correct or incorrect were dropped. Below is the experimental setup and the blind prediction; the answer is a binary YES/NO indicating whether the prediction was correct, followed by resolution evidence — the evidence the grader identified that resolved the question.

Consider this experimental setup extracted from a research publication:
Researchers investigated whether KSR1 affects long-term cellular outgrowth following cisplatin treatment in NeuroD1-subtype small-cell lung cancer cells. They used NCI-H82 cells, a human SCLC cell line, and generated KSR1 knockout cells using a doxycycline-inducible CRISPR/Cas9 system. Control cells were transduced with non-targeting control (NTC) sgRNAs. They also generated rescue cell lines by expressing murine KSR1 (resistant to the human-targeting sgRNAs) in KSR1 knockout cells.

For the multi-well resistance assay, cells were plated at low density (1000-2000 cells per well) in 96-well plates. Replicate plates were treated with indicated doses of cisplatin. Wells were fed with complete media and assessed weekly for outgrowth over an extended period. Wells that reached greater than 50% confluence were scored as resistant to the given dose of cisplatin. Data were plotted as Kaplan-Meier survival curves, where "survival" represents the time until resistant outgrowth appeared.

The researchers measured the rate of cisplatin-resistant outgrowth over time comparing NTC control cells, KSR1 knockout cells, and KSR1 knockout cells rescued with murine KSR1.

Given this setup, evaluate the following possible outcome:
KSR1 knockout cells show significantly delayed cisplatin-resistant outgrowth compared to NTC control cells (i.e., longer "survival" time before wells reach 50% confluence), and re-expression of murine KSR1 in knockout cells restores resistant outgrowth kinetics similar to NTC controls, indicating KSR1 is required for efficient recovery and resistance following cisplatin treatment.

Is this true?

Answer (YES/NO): YES